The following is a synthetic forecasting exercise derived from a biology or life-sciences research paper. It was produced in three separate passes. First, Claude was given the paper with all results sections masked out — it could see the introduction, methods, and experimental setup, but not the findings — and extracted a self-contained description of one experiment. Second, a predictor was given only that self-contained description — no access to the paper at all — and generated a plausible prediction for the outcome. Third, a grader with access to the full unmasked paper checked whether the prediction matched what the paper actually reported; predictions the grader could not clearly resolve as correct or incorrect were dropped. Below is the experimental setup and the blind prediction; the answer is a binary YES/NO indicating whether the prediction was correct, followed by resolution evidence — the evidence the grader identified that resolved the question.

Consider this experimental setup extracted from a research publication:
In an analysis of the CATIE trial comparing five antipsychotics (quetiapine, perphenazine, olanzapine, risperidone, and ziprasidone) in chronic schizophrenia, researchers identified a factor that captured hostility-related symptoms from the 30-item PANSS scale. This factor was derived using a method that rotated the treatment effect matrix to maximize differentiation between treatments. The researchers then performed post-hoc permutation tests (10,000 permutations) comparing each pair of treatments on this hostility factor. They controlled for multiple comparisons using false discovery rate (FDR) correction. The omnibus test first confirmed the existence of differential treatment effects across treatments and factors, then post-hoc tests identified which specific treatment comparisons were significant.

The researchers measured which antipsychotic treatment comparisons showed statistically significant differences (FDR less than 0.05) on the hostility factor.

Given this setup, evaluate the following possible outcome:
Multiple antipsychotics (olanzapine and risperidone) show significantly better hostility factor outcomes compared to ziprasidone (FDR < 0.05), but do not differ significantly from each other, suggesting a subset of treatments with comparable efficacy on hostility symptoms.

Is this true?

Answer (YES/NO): NO